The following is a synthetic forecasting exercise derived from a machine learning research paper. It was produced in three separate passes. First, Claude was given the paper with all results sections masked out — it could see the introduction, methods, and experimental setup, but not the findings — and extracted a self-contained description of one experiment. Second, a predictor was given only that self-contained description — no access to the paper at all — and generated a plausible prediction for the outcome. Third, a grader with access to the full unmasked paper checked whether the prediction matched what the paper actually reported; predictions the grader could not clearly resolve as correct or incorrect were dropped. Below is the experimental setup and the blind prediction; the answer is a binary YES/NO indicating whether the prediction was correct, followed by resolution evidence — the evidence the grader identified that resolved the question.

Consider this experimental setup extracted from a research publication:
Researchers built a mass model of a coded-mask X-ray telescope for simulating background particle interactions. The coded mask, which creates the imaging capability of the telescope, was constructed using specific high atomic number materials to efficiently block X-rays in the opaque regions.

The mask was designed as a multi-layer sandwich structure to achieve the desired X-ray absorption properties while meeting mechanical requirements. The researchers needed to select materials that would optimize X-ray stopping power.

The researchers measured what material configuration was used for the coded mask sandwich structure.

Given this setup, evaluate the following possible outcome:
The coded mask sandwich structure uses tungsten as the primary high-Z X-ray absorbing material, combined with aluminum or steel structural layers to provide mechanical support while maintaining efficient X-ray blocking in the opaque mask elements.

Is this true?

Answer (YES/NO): NO